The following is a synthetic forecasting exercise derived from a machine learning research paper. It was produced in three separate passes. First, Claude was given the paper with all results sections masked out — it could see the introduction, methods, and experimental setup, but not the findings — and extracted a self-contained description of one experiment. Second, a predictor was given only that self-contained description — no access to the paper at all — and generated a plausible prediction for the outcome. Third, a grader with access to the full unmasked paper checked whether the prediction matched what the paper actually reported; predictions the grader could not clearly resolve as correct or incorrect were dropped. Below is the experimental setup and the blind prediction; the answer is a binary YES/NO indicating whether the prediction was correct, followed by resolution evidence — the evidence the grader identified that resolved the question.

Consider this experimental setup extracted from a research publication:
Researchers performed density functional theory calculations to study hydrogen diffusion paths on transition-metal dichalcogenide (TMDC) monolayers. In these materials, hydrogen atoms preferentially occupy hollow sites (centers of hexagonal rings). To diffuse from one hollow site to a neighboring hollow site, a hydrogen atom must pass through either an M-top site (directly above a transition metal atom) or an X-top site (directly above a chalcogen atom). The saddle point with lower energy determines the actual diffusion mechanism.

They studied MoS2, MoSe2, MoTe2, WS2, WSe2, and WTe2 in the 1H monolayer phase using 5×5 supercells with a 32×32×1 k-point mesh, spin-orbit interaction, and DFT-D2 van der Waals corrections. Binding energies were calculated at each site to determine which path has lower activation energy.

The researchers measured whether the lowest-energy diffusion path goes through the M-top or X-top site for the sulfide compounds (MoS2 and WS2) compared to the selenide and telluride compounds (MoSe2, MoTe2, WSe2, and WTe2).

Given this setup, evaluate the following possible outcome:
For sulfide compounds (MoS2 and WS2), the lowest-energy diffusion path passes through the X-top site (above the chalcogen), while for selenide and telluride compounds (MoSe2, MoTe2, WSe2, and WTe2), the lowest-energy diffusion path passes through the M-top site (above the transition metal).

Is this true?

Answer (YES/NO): YES